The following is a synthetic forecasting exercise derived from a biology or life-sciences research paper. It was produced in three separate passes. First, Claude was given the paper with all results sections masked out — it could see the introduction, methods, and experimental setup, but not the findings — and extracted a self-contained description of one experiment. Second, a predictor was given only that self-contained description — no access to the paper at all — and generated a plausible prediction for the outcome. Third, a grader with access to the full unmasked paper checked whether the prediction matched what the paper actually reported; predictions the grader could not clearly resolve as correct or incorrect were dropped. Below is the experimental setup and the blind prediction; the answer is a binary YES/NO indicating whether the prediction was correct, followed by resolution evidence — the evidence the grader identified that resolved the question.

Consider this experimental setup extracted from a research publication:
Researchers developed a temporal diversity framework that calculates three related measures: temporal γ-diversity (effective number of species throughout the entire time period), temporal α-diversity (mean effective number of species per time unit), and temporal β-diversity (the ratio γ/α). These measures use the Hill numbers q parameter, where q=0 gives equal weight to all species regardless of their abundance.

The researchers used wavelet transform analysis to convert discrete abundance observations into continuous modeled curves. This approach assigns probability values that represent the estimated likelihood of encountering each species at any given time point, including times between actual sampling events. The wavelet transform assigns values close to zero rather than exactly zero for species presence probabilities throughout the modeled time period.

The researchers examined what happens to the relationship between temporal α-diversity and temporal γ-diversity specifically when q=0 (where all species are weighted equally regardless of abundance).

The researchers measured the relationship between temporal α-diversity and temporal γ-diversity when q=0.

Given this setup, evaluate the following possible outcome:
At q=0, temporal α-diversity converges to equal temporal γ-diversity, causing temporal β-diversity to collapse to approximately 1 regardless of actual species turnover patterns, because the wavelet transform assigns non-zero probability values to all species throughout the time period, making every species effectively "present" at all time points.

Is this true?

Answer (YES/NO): YES